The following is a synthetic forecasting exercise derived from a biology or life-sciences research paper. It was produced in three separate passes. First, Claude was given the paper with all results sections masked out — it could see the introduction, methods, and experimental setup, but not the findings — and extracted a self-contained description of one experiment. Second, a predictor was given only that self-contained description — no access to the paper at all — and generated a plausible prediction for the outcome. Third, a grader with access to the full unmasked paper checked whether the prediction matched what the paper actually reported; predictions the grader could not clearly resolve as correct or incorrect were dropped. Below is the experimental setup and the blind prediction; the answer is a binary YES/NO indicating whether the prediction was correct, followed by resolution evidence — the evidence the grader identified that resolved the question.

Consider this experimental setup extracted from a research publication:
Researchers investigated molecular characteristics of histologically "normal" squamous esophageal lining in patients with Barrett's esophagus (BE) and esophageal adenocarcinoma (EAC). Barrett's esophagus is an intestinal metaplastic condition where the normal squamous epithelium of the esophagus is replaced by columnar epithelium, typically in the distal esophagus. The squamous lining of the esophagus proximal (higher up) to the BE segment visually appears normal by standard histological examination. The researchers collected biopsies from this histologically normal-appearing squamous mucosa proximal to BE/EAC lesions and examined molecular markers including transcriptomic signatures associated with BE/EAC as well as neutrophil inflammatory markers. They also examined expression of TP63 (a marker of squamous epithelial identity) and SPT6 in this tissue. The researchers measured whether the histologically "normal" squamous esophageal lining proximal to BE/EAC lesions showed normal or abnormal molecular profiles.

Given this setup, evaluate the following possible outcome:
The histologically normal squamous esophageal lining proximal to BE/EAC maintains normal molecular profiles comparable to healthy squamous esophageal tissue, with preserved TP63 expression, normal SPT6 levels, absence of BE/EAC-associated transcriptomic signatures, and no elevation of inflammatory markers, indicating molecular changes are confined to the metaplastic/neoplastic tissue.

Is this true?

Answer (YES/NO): NO